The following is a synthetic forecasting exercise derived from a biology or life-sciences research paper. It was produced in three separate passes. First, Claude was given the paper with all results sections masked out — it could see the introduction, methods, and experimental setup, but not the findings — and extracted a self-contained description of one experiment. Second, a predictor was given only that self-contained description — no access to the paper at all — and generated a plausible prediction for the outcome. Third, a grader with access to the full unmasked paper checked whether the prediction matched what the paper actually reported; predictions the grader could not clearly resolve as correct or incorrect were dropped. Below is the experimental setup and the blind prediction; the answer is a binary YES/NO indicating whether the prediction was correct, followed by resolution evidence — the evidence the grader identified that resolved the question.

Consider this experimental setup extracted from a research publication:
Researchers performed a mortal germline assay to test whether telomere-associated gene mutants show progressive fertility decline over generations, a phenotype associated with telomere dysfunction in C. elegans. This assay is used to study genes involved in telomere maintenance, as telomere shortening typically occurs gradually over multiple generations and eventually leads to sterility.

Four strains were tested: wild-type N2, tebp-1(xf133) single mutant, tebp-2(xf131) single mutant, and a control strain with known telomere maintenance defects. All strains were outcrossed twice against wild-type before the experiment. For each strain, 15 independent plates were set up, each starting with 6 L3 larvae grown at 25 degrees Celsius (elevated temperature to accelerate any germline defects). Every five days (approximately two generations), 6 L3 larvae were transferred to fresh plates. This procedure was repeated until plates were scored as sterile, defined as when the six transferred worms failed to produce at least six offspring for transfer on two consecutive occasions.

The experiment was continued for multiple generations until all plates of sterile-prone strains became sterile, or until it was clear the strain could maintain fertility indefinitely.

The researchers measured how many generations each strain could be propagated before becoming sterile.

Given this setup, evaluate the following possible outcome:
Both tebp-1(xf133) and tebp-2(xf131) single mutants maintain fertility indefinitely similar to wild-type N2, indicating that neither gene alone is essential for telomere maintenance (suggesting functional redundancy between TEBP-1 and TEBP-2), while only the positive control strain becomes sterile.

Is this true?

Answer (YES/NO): NO